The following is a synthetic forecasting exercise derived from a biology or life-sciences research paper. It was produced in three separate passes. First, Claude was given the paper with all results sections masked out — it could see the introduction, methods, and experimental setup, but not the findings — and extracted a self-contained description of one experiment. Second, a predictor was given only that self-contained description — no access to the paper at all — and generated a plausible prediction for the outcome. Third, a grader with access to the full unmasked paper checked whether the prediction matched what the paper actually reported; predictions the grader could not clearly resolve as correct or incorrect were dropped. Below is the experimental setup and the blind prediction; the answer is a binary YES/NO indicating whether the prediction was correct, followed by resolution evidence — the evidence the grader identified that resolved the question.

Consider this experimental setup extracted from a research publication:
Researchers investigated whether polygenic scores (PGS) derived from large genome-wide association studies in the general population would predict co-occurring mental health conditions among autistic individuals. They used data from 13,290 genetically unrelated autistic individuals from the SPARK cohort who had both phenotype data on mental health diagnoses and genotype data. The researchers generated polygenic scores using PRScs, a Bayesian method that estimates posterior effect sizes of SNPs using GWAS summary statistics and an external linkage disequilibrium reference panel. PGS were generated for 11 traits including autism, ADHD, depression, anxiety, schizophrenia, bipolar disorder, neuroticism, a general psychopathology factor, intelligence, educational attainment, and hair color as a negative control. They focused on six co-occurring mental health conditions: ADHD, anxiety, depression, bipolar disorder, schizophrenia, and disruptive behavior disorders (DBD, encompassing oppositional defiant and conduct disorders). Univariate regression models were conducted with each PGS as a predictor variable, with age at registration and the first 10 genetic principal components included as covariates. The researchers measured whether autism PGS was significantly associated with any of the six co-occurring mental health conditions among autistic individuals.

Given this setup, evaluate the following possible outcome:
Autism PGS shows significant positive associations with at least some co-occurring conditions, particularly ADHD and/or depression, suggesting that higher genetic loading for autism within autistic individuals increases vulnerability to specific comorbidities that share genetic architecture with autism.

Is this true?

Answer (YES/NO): NO